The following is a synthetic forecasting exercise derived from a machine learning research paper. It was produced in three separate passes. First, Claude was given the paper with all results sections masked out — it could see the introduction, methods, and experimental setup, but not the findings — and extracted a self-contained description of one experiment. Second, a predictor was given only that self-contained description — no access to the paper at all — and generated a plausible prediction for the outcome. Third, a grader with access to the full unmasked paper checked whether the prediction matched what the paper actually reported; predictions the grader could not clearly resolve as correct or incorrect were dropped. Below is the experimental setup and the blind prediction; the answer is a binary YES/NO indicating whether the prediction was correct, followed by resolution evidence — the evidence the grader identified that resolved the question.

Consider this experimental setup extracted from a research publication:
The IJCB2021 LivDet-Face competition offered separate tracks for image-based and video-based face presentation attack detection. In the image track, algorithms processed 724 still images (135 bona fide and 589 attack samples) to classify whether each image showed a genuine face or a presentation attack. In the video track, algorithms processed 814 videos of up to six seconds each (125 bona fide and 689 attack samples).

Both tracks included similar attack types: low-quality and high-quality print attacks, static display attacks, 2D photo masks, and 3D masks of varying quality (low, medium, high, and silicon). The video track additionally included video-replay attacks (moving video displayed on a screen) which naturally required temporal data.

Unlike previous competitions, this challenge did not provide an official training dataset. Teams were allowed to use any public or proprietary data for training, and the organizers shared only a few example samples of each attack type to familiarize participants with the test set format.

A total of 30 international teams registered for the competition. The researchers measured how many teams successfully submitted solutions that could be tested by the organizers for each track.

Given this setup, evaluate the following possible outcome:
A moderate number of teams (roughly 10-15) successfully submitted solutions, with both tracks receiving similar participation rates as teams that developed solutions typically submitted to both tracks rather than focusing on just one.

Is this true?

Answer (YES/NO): NO